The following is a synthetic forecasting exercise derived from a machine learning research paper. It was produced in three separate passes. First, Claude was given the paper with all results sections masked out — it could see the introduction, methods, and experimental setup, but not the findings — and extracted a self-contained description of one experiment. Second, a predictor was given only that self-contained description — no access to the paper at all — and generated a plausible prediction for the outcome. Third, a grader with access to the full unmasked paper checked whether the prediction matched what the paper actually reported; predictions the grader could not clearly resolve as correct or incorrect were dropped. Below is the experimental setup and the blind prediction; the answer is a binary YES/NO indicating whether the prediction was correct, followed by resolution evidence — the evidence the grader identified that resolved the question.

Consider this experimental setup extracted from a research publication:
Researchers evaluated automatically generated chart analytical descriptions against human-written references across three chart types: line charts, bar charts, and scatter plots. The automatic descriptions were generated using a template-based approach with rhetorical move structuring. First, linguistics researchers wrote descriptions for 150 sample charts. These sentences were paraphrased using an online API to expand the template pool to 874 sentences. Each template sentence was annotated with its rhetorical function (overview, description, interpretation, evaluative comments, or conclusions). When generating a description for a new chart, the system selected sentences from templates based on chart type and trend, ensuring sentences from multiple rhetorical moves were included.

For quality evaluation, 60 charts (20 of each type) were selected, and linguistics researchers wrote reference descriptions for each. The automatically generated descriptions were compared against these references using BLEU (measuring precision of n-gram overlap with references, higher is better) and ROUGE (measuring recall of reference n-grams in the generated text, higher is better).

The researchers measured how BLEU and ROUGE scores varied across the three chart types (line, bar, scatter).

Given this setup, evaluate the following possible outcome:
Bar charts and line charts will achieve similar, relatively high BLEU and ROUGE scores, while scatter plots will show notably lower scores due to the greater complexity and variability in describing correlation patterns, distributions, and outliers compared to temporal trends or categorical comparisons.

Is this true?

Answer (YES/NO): NO